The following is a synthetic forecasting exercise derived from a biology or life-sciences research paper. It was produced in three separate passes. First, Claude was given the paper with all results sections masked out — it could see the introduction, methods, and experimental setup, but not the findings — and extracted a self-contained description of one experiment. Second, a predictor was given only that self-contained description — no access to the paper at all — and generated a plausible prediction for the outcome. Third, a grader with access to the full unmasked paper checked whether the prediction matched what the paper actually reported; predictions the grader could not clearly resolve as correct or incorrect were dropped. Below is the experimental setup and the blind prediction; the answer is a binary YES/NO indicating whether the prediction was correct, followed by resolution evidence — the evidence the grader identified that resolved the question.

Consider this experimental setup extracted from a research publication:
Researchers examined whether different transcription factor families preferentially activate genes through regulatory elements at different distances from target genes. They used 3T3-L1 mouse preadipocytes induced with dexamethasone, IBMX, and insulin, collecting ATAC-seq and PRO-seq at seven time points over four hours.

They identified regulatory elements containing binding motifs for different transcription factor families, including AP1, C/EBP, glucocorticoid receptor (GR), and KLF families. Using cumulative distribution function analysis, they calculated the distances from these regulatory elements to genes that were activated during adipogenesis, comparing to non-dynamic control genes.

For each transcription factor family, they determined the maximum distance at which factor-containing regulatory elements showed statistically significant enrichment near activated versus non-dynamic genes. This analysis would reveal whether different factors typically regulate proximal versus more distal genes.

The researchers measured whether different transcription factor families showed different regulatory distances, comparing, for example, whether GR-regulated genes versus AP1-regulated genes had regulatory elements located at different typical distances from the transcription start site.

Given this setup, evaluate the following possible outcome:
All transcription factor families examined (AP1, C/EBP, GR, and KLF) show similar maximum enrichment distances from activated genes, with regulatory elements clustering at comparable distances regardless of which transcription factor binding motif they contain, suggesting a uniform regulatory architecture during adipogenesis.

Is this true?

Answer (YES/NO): NO